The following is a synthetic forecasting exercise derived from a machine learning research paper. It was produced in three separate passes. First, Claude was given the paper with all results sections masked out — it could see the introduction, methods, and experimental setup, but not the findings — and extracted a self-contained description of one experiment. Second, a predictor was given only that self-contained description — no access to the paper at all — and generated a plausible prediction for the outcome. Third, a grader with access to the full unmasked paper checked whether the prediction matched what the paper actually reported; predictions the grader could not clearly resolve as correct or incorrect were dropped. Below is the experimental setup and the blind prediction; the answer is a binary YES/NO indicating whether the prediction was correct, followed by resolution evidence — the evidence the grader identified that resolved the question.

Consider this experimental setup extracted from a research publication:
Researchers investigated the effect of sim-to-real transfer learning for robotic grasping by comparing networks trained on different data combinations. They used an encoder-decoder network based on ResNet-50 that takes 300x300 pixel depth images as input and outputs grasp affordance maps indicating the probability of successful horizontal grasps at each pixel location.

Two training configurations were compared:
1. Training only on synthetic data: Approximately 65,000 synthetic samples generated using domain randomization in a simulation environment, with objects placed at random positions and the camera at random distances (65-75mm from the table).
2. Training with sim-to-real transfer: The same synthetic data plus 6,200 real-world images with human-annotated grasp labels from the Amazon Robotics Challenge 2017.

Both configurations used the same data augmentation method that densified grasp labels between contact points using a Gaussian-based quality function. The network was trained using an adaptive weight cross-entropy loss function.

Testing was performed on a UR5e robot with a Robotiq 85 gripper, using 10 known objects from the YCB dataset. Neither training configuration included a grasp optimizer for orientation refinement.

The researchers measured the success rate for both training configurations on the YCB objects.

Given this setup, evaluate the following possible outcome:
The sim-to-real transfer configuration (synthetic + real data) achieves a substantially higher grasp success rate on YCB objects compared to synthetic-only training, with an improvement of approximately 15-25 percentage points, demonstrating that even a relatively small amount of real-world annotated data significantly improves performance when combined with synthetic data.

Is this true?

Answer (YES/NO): NO